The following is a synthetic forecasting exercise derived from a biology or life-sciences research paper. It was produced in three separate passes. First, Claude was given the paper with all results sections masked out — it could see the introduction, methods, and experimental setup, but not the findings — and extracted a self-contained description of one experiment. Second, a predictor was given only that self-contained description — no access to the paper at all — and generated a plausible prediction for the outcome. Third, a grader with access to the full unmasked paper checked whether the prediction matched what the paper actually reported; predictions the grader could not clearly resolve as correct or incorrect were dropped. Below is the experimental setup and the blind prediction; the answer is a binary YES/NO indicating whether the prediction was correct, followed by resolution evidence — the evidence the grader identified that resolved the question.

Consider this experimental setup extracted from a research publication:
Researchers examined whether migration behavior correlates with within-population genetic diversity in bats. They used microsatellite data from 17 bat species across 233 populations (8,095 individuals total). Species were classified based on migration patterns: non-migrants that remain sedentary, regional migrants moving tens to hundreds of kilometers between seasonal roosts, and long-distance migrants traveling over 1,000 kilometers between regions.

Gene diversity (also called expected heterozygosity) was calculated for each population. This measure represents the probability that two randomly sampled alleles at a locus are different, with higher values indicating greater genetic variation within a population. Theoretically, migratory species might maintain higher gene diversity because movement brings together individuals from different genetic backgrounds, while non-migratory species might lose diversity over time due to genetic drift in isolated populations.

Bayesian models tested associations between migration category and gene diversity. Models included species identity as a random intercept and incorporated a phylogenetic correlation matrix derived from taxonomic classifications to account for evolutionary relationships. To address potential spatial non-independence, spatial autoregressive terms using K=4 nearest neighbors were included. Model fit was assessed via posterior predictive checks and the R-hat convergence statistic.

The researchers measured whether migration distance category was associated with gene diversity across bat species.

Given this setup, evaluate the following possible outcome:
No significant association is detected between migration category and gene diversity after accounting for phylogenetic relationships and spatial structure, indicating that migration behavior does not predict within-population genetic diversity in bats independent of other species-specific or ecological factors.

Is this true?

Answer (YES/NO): YES